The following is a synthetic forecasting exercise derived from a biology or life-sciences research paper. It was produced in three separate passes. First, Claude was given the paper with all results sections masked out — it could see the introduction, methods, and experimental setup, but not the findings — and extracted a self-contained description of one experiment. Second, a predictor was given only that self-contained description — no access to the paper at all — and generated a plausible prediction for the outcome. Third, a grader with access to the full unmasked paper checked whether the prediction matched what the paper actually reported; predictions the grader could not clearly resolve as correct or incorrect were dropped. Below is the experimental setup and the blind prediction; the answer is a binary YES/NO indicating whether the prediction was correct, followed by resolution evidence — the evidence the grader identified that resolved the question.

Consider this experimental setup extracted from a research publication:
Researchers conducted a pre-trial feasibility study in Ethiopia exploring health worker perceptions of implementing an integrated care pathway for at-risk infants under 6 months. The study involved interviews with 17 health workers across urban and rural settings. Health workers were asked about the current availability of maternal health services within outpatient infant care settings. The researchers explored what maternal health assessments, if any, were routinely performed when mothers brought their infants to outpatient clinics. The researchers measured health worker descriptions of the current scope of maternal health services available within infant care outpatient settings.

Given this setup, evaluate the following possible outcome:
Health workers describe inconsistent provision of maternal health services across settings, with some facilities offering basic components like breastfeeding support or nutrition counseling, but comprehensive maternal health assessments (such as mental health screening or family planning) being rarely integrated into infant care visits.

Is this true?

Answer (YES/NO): NO